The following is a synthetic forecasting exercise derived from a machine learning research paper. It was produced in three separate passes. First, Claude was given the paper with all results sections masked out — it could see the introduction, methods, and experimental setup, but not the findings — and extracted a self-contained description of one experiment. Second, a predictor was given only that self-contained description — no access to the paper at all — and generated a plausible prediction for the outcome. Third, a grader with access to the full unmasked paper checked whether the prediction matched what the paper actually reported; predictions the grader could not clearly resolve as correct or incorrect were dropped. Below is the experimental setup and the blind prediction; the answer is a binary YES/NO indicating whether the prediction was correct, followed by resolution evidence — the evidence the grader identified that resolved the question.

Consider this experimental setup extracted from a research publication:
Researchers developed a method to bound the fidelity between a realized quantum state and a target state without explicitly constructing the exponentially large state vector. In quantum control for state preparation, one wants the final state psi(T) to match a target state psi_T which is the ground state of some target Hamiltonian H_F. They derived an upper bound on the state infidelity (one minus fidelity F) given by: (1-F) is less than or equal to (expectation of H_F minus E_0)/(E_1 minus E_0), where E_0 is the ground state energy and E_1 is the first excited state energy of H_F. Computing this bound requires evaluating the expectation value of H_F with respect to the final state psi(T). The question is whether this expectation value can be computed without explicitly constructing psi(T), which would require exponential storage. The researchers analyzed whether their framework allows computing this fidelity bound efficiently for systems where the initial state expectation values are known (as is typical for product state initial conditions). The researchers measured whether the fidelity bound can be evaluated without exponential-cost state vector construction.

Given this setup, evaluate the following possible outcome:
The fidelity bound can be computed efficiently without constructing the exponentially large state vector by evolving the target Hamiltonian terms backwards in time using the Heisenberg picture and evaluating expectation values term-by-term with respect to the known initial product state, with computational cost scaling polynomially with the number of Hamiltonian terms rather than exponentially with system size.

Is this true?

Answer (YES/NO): NO